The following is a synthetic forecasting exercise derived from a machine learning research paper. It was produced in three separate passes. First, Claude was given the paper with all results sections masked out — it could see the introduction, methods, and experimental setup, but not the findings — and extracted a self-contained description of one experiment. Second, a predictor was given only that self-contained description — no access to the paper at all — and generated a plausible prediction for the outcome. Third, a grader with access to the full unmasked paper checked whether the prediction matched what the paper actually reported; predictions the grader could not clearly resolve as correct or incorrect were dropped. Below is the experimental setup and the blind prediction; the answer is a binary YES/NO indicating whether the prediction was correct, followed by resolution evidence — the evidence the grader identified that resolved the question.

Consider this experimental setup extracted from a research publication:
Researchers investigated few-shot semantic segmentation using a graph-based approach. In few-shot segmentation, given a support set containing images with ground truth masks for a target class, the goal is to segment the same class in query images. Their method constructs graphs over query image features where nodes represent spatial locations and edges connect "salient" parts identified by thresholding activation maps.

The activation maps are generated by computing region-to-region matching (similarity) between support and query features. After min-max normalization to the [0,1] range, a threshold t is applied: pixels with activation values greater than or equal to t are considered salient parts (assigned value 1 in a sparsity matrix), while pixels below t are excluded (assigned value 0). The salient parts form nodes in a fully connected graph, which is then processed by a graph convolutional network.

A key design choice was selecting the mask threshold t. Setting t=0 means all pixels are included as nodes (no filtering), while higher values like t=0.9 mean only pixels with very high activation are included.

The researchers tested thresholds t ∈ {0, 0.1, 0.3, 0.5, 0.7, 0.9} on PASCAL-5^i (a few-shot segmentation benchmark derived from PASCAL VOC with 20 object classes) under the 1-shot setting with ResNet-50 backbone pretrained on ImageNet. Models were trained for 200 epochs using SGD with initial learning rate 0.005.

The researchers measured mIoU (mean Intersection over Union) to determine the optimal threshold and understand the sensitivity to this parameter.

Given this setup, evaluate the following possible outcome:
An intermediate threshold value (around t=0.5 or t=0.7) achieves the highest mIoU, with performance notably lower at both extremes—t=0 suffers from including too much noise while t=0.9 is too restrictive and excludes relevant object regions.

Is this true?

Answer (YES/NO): NO